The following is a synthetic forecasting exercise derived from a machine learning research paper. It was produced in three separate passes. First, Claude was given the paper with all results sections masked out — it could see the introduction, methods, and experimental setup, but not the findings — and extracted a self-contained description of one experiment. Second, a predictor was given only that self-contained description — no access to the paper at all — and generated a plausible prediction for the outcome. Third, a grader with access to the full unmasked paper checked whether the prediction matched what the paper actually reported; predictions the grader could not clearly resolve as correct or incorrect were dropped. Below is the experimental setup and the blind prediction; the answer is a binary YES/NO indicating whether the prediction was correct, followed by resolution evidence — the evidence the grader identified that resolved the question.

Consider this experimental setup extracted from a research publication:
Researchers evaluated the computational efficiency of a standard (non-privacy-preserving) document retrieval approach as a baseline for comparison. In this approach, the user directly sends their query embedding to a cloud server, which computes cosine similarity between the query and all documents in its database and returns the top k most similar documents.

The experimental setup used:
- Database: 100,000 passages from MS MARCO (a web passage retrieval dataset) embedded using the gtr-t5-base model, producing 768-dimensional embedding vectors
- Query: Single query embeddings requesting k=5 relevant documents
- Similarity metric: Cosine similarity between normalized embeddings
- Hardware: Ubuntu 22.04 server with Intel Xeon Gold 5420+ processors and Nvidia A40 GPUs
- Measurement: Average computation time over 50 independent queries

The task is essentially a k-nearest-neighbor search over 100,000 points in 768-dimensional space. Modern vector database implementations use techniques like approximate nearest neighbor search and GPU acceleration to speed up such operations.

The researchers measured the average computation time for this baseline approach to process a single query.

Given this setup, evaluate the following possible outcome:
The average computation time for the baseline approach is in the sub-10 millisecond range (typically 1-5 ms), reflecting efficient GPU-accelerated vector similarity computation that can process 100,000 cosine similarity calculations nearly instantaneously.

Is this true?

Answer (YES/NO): YES